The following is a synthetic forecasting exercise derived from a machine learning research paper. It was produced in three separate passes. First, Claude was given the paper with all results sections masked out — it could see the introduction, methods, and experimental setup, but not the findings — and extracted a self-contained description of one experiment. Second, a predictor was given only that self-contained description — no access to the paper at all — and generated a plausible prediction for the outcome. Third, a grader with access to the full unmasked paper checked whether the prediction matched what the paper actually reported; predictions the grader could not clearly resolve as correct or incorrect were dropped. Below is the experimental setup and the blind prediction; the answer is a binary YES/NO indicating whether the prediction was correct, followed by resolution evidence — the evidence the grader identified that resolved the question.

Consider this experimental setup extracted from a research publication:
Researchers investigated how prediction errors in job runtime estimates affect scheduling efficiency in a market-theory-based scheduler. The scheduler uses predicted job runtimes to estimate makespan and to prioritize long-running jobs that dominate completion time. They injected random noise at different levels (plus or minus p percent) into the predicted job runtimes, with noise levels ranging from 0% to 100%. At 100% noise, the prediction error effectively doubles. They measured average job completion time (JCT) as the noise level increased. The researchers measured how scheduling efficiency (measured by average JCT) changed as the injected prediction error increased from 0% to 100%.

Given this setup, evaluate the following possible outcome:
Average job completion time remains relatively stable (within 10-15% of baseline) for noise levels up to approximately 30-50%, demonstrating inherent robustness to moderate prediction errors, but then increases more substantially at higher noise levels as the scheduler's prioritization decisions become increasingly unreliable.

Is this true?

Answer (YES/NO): NO